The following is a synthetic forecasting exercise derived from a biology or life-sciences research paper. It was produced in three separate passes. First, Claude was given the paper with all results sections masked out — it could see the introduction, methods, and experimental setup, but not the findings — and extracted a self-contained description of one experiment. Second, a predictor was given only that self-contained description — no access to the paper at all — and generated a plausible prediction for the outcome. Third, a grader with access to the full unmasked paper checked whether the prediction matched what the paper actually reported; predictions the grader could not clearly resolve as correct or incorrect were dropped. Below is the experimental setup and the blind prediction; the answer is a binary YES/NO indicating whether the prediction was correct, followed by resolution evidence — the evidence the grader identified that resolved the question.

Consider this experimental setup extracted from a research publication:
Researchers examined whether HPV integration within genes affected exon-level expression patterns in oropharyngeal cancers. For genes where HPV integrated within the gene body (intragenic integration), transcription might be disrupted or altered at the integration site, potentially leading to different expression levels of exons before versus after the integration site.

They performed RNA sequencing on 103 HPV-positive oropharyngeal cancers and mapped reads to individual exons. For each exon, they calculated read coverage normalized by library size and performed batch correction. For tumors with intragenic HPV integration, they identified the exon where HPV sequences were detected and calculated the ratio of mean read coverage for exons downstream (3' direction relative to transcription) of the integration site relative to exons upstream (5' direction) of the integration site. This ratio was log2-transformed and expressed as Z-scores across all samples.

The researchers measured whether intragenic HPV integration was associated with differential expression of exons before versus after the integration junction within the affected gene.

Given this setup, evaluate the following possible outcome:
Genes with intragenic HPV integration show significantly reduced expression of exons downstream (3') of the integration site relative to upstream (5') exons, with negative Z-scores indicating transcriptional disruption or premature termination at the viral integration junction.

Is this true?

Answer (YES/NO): NO